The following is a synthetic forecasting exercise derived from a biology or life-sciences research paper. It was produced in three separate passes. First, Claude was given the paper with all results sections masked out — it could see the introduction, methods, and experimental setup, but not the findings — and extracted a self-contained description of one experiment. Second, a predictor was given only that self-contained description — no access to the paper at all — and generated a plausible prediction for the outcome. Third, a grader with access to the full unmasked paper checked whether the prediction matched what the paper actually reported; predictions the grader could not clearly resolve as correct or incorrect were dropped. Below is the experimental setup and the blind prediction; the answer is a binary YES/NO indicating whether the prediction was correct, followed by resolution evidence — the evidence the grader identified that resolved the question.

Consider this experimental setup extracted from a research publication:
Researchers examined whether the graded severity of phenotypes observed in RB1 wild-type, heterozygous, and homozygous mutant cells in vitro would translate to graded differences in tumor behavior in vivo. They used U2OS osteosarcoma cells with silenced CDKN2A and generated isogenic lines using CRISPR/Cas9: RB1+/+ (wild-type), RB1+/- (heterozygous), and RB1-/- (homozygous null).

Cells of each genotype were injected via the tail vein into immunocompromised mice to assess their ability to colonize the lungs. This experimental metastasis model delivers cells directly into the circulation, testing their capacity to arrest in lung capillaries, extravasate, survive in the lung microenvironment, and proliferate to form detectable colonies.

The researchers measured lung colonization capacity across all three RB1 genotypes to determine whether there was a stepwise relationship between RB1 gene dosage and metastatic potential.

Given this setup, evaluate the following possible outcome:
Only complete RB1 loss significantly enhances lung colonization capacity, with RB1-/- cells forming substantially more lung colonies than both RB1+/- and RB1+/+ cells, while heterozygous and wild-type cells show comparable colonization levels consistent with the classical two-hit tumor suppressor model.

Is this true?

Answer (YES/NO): YES